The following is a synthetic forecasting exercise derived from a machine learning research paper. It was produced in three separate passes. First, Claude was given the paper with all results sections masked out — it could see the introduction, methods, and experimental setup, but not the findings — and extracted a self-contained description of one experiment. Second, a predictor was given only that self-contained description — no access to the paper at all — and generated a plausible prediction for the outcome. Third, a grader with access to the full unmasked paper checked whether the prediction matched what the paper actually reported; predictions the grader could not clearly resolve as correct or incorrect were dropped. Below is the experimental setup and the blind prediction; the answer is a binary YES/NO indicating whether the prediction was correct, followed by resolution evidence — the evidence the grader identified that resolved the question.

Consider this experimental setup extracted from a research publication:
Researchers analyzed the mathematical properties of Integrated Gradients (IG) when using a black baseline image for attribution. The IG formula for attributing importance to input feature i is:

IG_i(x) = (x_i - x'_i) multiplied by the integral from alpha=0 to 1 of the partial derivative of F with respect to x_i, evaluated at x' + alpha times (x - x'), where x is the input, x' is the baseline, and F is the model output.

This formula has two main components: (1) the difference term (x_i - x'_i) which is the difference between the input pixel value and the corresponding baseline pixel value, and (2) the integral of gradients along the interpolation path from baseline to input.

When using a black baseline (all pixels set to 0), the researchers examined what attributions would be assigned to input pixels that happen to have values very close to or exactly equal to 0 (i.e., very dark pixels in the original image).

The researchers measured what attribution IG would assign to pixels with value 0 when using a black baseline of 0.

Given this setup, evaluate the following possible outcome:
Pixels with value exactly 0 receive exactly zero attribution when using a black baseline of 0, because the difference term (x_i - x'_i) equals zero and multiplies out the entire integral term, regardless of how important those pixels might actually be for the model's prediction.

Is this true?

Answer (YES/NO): YES